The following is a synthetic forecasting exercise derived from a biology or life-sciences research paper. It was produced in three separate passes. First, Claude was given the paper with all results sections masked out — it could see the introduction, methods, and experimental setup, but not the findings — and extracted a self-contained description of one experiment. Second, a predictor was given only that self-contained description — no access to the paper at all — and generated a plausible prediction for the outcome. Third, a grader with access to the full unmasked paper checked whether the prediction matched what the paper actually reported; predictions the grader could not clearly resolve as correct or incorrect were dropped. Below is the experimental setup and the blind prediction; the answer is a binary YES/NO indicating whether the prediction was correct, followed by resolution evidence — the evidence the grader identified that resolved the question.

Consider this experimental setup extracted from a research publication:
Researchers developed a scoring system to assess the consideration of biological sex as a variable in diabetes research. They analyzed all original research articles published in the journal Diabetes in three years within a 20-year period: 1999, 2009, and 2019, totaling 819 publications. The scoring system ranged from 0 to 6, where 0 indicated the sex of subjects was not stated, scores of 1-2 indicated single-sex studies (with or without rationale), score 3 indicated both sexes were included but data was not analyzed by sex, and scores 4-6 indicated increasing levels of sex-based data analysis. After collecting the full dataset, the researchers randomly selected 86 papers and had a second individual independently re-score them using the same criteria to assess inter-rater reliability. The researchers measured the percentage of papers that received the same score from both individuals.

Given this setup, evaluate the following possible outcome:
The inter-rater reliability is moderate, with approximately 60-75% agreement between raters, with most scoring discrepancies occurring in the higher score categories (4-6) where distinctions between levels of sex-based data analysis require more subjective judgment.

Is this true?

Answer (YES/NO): NO